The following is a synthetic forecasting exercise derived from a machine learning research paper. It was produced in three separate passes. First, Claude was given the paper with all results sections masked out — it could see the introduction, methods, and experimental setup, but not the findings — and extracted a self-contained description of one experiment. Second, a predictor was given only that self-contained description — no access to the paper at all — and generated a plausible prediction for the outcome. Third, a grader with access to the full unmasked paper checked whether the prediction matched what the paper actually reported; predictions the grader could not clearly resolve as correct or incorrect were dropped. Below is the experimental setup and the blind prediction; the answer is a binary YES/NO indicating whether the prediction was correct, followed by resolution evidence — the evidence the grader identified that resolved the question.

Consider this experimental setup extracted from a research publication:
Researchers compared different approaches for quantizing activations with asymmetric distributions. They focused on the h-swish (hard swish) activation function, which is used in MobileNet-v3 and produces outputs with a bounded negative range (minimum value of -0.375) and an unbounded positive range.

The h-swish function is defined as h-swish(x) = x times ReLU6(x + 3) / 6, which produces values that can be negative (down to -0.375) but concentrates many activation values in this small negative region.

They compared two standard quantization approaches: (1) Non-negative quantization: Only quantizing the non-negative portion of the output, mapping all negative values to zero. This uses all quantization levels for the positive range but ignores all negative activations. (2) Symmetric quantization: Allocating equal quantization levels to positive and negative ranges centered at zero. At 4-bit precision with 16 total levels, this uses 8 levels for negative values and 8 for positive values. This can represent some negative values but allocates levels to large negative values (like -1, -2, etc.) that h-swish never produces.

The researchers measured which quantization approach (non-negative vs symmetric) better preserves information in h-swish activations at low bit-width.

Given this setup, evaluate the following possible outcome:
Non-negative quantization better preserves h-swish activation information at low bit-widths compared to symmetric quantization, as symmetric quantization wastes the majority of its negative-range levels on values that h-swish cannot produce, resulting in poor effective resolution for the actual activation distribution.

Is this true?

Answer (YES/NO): YES